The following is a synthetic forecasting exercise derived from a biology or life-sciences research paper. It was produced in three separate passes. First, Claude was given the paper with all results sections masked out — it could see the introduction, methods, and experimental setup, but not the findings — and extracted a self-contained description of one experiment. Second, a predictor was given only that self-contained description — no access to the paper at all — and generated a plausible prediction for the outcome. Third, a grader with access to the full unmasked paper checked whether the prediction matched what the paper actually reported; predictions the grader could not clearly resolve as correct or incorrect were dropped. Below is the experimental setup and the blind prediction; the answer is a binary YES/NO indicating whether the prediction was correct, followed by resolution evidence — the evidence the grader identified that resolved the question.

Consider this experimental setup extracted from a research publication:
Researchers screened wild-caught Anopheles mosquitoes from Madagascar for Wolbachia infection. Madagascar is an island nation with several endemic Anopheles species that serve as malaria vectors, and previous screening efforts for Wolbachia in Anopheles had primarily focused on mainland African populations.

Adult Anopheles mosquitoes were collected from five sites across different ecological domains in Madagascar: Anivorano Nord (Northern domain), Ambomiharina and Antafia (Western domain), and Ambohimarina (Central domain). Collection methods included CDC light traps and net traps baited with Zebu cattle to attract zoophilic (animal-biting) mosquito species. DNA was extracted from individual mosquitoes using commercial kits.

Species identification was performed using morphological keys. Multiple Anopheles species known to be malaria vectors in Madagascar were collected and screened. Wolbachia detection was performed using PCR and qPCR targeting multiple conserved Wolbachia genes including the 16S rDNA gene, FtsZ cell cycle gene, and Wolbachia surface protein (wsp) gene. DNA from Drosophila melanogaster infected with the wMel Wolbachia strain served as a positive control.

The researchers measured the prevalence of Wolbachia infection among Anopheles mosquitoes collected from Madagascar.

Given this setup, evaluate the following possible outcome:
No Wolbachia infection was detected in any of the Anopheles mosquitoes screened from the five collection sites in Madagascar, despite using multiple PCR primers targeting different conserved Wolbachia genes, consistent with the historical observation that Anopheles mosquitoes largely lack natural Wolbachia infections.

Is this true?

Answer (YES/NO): YES